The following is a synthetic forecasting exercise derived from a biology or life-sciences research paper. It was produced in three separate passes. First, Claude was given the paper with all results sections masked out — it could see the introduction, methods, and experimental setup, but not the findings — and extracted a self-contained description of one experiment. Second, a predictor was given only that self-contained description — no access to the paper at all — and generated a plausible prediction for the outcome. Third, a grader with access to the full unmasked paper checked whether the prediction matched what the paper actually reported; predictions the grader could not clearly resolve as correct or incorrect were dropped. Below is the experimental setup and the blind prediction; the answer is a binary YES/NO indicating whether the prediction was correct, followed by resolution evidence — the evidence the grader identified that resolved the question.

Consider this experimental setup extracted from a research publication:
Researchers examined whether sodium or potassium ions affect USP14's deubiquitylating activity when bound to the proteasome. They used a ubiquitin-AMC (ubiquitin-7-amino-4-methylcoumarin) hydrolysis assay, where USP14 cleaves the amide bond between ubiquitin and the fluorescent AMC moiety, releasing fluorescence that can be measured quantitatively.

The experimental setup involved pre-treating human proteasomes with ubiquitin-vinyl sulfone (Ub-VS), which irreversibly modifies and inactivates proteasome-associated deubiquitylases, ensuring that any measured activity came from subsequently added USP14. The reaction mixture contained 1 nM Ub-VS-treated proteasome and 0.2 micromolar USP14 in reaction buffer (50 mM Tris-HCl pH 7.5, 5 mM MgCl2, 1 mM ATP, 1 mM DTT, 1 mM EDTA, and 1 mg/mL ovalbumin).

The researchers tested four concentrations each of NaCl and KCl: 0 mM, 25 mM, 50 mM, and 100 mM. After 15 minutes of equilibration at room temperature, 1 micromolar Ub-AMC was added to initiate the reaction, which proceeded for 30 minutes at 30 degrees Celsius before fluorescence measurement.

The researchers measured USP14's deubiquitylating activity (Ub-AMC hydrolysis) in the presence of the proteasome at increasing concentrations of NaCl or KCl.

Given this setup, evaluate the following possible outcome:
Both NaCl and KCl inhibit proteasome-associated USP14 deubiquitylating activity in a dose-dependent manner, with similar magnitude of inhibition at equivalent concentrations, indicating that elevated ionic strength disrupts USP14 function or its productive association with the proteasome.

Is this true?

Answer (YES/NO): NO